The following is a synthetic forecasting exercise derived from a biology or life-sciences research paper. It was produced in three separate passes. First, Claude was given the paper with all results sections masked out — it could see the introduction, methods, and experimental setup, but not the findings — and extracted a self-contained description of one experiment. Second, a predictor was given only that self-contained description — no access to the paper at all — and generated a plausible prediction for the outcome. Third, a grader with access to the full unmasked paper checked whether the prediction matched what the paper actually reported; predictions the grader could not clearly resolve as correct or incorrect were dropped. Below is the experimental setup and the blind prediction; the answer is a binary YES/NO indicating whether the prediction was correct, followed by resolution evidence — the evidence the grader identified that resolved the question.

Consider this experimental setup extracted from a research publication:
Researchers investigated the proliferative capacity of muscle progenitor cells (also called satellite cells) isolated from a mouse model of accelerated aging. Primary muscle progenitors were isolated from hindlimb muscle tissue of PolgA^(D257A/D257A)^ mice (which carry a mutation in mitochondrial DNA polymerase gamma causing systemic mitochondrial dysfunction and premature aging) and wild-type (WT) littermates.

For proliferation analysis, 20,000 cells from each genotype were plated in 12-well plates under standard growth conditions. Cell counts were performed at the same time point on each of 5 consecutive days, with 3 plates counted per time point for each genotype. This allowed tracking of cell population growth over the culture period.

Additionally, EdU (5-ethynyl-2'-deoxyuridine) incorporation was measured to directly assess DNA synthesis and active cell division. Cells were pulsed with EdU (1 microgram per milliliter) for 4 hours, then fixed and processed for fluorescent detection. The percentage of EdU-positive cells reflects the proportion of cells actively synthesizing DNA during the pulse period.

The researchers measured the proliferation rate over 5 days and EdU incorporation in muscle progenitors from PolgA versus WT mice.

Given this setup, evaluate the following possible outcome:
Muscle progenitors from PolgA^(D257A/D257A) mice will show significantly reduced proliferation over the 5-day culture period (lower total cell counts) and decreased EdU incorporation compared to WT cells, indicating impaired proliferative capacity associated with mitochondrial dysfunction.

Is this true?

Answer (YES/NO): YES